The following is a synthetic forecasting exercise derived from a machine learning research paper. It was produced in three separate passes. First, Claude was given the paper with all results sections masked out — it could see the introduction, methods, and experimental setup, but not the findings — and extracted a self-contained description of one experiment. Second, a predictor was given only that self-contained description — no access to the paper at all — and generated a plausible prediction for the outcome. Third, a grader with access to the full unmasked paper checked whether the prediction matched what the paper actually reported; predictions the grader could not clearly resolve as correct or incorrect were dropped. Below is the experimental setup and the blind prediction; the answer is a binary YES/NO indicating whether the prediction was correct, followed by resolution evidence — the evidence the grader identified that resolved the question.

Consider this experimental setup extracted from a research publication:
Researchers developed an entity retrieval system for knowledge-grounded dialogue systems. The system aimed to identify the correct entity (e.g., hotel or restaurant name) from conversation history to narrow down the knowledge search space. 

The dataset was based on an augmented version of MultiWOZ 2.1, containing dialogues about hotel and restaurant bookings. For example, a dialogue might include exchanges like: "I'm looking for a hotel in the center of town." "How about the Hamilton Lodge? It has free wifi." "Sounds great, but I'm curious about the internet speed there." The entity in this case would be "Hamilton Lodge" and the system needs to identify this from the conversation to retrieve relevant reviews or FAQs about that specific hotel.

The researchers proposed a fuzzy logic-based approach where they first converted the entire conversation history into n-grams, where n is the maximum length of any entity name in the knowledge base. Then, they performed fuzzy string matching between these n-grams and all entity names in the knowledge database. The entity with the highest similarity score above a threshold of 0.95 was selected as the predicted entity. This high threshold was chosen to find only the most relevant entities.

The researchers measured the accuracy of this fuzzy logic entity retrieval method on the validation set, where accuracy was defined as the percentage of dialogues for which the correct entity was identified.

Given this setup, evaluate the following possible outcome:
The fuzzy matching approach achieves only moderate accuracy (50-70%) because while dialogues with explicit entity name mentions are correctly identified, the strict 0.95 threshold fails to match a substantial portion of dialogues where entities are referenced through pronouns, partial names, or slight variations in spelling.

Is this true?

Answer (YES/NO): NO